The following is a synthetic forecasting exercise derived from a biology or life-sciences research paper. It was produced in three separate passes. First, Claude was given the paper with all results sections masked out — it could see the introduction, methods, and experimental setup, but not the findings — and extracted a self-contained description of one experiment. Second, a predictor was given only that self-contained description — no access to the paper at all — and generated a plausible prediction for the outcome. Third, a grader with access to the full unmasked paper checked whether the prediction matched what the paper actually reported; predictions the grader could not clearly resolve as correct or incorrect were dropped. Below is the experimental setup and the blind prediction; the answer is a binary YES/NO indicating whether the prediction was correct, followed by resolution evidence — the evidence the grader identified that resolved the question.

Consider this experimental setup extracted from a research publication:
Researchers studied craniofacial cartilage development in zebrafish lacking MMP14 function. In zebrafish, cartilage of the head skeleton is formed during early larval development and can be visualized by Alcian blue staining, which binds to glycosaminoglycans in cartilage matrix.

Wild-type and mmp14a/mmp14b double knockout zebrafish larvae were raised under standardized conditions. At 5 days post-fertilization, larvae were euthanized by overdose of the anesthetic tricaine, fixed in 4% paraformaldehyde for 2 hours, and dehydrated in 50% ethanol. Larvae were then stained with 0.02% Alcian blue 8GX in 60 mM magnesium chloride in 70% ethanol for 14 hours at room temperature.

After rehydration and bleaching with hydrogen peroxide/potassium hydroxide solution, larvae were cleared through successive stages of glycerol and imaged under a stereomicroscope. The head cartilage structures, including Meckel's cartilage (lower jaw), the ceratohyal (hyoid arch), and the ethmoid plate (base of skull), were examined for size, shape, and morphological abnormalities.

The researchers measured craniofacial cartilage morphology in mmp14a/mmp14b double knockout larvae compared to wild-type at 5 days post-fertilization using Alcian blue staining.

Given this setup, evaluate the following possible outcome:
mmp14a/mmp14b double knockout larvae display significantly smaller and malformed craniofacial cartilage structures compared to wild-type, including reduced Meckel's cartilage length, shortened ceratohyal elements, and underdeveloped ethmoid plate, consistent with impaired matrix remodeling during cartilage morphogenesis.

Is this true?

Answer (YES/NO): NO